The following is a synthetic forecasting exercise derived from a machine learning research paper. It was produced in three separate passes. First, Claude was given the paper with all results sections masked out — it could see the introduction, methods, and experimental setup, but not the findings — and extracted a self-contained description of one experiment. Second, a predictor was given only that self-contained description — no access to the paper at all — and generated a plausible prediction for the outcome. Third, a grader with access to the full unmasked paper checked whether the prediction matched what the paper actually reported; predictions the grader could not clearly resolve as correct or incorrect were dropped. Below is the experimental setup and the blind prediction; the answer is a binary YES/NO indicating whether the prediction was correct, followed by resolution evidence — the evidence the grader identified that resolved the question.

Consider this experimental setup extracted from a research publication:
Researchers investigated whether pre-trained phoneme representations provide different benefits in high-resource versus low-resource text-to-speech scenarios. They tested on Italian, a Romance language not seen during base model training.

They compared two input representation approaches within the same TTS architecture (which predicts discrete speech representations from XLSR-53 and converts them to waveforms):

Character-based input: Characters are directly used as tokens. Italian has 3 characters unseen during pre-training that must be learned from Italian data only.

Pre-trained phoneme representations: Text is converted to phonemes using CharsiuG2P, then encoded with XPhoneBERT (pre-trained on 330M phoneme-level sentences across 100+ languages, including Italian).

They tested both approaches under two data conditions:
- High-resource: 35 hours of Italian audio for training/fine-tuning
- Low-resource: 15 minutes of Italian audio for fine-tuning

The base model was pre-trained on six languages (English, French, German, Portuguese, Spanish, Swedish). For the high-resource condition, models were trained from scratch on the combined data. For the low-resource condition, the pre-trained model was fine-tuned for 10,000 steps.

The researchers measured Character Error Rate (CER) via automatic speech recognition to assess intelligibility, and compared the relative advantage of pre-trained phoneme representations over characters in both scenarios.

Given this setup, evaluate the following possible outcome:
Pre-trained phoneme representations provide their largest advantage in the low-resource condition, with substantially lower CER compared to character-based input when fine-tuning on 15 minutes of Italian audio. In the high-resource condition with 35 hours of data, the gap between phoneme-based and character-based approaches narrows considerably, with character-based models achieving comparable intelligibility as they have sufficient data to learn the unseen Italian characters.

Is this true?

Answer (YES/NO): YES